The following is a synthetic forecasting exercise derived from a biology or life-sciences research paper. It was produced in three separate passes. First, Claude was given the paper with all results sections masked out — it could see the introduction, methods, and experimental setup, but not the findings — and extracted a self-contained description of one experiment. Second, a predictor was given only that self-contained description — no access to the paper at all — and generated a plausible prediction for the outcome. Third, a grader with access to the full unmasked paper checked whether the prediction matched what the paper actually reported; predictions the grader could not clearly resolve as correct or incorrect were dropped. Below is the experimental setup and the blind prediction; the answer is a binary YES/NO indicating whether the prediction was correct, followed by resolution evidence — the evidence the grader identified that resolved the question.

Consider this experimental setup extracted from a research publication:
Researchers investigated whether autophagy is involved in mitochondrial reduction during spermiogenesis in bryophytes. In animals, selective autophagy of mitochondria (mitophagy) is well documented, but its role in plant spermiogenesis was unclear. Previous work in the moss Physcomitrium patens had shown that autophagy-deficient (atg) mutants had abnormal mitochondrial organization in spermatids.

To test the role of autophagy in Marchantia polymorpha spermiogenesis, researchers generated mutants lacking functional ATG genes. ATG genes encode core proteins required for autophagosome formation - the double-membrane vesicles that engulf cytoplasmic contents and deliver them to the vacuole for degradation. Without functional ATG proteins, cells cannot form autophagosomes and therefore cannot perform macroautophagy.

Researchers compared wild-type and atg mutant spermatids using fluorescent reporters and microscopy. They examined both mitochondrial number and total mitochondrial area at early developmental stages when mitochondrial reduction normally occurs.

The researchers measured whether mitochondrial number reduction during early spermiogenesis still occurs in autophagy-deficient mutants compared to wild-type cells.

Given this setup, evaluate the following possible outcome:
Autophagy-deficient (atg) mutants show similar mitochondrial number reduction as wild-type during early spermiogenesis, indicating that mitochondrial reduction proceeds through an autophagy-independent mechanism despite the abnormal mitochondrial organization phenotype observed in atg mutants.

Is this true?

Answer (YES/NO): NO